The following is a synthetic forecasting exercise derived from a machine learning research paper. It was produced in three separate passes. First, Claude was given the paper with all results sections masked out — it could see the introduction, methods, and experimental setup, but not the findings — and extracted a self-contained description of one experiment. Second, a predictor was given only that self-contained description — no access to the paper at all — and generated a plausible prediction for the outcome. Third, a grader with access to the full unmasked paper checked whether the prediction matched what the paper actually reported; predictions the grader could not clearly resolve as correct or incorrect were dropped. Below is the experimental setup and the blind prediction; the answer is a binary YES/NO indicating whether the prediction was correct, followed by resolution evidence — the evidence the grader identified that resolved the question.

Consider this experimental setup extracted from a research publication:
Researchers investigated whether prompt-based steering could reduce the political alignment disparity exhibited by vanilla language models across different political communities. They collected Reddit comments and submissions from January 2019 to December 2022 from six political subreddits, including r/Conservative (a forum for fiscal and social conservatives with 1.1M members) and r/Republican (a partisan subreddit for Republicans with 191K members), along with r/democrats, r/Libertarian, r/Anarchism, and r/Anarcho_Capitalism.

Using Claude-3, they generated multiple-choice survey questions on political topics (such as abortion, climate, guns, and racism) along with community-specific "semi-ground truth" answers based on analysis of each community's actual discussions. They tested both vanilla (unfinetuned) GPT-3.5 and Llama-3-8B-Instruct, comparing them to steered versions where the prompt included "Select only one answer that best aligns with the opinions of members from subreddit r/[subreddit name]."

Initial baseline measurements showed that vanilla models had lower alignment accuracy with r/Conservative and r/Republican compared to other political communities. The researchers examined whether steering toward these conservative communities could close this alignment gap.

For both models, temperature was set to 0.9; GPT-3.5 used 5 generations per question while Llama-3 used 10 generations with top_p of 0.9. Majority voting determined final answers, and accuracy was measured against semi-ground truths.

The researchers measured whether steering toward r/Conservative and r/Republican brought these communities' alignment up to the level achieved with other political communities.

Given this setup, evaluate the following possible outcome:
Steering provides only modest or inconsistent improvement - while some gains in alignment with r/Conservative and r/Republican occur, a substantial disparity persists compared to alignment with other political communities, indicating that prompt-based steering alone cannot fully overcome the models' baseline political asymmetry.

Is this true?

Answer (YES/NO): NO